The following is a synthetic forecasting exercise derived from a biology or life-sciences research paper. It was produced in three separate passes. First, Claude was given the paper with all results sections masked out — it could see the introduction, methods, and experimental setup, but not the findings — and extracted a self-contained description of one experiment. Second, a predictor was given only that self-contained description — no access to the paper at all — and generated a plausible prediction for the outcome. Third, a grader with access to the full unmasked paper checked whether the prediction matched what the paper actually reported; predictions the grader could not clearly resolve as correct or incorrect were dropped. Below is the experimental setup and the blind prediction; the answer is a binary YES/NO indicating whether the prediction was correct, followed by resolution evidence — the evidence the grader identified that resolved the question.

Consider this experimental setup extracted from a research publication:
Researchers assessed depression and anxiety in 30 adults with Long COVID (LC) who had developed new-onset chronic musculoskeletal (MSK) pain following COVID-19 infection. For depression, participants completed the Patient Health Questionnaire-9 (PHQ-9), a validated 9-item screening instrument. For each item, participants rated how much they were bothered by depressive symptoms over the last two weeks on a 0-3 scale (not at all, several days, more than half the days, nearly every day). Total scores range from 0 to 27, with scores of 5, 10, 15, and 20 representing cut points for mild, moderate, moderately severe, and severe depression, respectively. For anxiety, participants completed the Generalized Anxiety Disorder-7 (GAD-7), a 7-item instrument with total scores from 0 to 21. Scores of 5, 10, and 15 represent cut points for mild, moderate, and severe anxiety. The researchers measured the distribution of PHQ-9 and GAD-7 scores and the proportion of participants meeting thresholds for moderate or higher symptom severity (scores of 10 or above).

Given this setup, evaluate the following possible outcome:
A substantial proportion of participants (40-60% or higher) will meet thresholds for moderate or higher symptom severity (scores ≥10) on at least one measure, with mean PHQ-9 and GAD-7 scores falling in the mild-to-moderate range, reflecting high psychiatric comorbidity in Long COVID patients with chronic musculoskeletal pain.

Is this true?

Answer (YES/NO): NO